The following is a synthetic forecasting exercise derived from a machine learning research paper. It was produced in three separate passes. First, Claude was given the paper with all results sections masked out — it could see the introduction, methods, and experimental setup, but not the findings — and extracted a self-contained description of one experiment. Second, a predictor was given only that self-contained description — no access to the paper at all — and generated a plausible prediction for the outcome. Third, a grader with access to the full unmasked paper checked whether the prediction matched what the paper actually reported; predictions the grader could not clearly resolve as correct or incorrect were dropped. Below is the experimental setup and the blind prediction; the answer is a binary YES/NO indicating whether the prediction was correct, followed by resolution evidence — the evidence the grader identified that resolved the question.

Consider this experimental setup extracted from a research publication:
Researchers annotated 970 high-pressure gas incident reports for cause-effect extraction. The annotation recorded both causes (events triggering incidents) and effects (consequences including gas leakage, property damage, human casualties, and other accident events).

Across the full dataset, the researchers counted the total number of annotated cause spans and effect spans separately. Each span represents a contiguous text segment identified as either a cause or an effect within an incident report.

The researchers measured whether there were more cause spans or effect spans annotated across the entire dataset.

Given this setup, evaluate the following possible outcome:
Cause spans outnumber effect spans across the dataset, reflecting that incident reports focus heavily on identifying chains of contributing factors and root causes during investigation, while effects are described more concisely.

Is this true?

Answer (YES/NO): YES